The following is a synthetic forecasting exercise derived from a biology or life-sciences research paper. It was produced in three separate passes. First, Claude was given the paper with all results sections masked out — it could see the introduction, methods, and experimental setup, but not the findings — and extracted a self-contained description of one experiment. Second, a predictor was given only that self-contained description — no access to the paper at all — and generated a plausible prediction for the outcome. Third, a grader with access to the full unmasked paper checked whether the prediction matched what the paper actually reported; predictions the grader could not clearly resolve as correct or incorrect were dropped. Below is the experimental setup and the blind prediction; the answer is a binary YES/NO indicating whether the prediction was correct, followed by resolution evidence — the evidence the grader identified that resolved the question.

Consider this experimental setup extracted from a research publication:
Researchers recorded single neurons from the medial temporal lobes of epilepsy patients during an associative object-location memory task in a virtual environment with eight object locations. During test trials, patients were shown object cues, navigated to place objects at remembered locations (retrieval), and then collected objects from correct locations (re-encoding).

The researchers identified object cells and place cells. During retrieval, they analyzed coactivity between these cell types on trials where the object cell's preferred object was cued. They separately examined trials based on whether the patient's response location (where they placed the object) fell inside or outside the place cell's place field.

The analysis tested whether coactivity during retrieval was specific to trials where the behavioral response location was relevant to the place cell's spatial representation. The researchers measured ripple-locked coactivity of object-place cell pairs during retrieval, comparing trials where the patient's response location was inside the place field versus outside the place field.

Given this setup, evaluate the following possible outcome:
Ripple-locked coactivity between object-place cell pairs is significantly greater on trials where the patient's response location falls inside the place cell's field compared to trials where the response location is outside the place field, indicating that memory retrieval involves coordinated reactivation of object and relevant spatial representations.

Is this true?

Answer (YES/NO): YES